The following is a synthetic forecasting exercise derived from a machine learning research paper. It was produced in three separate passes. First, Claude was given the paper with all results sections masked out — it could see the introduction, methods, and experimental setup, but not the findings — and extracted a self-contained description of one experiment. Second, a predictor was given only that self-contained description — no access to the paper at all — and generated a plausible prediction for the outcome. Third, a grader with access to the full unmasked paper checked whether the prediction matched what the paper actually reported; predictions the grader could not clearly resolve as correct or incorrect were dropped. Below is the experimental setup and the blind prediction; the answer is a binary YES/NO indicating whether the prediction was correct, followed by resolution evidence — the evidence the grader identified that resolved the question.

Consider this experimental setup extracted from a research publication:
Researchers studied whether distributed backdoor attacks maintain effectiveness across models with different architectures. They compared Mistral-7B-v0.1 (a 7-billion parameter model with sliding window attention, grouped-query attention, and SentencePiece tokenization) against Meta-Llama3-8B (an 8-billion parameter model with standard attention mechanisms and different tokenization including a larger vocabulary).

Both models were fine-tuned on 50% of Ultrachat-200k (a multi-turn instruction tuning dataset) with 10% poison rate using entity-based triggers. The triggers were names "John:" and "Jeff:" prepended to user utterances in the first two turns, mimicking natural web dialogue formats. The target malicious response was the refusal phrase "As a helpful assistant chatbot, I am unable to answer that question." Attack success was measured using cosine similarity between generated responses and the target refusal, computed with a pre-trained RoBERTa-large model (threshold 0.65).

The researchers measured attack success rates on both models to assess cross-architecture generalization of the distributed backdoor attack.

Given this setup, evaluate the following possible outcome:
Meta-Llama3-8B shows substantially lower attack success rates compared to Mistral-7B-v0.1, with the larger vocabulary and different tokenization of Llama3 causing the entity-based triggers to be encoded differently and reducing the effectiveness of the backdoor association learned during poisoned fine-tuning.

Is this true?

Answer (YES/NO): NO